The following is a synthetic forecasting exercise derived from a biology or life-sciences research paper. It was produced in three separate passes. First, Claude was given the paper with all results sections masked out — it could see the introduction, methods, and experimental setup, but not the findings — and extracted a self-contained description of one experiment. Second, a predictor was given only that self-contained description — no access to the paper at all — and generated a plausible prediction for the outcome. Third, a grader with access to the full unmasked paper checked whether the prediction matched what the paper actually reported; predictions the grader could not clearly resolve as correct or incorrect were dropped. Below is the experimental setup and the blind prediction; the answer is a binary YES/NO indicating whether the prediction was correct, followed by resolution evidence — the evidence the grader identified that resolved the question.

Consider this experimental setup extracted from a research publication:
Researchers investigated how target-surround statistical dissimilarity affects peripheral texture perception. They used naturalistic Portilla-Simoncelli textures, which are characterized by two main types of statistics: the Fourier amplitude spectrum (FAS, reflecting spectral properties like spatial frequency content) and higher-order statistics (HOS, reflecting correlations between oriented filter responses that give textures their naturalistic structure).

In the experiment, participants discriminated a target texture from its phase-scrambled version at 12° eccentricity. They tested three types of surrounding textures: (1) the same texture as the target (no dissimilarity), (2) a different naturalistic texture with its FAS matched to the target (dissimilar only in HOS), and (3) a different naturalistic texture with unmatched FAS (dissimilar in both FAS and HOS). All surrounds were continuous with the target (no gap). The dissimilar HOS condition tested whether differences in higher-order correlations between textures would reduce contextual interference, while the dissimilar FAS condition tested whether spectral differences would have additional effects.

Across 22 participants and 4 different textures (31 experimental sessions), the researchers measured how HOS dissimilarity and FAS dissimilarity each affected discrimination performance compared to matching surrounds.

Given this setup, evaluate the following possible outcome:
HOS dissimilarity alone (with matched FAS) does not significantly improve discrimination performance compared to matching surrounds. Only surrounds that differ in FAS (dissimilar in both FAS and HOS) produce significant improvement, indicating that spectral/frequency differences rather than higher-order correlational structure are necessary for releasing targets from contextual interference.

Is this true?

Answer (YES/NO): YES